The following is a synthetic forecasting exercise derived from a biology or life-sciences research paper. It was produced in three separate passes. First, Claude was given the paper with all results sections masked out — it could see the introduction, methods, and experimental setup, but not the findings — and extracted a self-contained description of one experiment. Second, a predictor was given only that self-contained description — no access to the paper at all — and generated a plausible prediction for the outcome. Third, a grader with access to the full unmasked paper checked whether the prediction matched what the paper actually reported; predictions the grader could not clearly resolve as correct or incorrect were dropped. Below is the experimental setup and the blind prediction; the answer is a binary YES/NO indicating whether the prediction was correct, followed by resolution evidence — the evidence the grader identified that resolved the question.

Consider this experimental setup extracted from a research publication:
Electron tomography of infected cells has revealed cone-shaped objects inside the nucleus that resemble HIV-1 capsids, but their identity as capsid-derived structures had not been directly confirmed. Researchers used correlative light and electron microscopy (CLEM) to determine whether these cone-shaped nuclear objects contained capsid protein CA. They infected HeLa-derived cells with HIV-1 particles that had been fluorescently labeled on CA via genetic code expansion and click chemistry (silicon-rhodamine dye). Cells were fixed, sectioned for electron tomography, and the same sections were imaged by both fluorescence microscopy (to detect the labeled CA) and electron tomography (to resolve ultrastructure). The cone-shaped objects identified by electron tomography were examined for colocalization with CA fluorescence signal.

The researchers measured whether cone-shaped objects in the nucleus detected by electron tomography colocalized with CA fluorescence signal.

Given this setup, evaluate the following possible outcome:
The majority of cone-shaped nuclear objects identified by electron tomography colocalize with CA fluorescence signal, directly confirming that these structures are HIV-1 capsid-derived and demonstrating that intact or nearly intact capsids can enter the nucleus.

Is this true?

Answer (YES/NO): YES